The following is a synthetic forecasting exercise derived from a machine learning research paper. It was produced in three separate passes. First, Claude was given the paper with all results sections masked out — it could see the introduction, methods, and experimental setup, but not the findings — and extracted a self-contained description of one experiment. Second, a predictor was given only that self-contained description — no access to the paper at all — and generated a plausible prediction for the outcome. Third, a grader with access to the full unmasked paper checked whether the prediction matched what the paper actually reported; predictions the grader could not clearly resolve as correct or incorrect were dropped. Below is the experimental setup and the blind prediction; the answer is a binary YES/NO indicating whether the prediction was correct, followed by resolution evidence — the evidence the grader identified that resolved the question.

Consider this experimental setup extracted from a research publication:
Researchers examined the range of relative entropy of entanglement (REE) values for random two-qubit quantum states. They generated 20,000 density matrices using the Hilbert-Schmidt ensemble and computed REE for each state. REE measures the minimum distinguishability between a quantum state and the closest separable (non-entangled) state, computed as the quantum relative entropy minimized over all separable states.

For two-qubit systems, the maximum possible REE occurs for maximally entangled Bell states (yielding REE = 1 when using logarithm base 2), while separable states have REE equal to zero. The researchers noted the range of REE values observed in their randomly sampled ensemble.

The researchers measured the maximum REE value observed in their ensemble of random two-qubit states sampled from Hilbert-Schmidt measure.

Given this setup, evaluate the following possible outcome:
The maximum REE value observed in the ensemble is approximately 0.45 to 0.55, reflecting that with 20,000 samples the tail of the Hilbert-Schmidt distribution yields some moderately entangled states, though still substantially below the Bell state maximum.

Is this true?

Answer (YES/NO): NO